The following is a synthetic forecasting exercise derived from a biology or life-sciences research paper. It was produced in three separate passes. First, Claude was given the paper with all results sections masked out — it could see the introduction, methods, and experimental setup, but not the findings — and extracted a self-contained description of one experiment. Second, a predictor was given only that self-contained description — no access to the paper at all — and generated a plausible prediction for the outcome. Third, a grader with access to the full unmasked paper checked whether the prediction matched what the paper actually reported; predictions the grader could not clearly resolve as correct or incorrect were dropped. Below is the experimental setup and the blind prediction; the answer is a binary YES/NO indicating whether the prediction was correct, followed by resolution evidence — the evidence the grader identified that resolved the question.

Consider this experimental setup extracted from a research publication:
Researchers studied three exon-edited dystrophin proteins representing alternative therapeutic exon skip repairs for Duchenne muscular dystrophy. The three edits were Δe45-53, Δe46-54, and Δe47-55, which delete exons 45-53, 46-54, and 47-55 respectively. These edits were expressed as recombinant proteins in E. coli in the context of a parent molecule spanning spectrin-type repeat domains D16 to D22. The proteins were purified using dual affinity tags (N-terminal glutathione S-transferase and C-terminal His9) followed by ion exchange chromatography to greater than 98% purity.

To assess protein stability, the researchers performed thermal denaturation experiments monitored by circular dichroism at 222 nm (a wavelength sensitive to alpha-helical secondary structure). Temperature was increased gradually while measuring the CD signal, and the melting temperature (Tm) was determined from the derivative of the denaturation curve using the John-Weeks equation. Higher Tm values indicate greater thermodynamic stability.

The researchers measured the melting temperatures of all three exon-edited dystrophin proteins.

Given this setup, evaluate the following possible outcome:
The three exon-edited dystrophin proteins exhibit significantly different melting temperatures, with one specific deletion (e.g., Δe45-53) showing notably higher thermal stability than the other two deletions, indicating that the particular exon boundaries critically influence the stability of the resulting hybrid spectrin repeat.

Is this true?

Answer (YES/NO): NO